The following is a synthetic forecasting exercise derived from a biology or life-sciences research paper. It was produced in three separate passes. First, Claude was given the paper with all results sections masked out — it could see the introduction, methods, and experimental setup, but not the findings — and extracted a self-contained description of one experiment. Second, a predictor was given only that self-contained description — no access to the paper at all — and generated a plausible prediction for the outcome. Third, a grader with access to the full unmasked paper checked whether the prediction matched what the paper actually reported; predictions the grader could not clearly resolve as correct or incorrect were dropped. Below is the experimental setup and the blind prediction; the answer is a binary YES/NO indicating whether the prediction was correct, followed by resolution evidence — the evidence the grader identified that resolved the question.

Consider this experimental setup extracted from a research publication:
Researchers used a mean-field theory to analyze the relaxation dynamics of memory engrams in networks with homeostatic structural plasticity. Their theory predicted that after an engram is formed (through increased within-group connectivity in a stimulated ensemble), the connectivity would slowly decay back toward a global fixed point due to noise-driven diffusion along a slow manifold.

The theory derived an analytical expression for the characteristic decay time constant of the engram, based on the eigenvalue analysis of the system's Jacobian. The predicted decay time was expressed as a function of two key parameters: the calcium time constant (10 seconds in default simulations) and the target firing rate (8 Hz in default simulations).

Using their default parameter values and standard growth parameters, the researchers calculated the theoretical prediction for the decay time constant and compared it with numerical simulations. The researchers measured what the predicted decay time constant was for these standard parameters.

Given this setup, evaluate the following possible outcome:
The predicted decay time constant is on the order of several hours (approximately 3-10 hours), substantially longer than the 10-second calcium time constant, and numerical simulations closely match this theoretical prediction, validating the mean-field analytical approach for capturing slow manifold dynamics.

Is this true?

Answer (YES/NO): NO